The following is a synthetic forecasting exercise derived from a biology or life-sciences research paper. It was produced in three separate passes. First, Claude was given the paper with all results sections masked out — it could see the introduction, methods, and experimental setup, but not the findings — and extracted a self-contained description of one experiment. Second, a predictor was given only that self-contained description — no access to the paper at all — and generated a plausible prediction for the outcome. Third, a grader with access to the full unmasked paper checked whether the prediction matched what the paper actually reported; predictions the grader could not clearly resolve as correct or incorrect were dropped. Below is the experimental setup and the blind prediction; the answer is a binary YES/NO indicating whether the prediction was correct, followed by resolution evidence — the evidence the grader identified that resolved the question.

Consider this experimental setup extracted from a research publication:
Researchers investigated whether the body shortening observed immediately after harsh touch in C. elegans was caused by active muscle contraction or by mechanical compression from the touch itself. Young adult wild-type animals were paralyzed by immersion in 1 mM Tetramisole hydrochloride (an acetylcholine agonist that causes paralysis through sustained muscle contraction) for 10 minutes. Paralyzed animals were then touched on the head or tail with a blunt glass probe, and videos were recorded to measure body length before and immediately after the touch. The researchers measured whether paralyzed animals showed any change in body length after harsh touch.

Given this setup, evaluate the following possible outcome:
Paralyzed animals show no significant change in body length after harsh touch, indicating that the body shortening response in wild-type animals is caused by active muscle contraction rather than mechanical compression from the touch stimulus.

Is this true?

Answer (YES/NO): YES